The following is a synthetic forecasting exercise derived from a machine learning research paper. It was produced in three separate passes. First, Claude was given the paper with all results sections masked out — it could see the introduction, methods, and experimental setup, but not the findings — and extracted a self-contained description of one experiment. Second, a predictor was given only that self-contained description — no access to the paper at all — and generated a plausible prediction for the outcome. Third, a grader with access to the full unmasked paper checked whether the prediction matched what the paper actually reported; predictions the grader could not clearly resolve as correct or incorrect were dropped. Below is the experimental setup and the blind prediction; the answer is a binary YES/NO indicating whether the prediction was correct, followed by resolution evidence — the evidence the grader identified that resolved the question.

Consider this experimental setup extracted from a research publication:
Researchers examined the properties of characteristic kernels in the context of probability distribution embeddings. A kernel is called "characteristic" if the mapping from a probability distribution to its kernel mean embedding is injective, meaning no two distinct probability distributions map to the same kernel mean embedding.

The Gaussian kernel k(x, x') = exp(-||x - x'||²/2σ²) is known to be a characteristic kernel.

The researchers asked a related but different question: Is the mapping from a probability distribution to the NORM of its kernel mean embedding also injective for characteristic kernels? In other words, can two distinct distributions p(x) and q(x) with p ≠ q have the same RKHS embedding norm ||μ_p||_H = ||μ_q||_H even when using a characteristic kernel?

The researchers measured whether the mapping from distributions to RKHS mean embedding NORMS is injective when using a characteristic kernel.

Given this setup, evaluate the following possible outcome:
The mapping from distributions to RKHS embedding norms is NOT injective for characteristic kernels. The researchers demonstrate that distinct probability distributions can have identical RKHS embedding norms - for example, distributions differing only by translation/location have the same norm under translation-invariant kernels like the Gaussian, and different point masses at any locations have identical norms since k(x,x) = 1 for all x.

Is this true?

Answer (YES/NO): NO